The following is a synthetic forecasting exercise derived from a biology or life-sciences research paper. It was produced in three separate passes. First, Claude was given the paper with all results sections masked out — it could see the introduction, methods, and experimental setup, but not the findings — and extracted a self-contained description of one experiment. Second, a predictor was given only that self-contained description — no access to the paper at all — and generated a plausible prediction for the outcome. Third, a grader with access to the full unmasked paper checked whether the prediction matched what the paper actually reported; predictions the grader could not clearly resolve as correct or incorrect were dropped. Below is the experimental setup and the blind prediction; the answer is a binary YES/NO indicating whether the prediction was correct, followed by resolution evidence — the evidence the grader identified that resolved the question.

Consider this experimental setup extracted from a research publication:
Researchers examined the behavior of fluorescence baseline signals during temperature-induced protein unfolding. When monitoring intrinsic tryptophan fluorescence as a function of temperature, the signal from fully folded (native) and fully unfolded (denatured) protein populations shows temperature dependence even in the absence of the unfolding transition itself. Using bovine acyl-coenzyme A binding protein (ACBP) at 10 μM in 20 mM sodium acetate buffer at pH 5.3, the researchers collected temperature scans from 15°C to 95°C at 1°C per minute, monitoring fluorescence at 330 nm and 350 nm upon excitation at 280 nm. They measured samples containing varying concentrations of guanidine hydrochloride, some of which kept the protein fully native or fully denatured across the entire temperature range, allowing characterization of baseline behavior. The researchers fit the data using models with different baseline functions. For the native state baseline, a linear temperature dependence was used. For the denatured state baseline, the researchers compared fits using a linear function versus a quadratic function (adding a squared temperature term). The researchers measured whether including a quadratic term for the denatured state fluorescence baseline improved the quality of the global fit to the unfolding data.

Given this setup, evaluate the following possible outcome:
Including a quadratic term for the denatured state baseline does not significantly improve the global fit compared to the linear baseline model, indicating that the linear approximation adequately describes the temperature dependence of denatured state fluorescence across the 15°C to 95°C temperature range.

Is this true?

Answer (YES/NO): NO